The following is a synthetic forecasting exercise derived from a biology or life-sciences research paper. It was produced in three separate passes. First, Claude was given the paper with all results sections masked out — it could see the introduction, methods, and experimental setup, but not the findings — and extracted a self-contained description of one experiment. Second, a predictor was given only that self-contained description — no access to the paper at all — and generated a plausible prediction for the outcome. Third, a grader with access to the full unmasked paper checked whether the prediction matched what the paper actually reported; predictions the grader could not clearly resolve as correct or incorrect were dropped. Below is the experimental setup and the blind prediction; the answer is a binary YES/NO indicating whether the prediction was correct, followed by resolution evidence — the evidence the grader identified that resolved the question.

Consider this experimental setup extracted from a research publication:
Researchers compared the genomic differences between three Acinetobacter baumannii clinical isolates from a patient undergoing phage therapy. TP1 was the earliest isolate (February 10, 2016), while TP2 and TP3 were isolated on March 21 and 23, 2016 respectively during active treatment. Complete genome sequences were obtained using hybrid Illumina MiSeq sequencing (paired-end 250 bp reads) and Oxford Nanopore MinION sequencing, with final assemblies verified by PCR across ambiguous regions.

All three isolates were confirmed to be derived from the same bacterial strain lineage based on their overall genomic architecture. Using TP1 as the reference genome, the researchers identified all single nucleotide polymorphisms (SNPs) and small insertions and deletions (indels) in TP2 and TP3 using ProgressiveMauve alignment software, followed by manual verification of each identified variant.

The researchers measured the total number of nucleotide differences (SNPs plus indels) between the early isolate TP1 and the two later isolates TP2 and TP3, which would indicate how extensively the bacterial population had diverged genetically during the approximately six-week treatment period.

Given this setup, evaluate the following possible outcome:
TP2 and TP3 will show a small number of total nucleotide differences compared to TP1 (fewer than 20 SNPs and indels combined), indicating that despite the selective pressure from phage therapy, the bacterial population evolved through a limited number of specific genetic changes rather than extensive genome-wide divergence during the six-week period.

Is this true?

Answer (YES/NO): NO